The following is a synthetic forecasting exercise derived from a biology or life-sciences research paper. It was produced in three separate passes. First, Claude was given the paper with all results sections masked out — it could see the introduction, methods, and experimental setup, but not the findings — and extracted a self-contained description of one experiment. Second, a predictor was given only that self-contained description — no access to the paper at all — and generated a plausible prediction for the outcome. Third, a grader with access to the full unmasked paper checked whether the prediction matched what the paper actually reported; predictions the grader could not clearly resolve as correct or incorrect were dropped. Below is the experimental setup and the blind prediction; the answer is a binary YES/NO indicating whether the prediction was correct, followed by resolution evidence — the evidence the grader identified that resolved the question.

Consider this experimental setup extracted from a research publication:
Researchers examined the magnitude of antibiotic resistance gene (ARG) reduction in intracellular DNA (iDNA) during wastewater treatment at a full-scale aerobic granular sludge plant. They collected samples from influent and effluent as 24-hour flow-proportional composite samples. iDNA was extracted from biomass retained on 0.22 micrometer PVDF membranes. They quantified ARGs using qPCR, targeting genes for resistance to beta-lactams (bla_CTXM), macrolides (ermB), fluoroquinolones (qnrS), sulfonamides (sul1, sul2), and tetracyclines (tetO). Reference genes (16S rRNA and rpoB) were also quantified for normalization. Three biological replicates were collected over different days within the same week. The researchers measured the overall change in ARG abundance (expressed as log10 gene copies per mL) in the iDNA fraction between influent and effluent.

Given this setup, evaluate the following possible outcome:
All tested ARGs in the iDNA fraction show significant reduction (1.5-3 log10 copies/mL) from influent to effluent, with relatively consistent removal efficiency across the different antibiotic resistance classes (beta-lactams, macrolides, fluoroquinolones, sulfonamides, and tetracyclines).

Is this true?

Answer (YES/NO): NO